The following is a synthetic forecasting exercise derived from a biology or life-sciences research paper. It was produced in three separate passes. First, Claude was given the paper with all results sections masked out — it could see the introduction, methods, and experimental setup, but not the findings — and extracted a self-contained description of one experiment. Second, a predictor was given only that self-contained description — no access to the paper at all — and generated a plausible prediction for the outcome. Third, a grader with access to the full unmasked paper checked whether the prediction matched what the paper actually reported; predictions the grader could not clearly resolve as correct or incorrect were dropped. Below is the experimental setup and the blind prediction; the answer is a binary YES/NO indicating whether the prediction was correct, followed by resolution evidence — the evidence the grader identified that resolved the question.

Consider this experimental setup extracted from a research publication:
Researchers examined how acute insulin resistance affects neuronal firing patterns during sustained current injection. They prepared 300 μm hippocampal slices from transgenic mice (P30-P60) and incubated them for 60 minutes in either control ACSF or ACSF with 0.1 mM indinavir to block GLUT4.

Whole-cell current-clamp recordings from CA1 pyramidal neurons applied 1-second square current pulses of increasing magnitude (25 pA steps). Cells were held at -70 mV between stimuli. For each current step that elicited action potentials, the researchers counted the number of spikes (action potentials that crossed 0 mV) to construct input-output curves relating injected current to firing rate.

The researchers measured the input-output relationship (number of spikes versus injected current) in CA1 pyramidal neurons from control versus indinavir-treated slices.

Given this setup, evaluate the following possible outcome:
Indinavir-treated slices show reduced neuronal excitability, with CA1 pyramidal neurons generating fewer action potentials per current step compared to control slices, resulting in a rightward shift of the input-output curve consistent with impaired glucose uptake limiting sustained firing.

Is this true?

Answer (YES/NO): NO